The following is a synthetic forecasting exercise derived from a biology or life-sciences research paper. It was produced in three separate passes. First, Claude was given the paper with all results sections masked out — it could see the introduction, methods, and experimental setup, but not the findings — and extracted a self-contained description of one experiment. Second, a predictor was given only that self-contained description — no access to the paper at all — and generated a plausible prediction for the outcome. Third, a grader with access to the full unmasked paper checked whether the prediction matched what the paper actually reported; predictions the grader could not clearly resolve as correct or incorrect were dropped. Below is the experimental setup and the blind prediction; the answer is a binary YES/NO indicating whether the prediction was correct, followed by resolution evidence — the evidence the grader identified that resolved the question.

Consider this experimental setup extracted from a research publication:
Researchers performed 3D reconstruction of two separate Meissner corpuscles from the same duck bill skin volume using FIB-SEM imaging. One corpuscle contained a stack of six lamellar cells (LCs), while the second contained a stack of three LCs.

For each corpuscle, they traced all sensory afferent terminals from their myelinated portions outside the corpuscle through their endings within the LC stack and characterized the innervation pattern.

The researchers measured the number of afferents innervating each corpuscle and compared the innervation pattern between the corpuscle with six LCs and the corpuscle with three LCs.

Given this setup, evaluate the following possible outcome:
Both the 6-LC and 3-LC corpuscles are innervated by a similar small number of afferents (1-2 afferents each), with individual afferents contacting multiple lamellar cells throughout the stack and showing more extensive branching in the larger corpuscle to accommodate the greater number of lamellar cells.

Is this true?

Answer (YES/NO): NO